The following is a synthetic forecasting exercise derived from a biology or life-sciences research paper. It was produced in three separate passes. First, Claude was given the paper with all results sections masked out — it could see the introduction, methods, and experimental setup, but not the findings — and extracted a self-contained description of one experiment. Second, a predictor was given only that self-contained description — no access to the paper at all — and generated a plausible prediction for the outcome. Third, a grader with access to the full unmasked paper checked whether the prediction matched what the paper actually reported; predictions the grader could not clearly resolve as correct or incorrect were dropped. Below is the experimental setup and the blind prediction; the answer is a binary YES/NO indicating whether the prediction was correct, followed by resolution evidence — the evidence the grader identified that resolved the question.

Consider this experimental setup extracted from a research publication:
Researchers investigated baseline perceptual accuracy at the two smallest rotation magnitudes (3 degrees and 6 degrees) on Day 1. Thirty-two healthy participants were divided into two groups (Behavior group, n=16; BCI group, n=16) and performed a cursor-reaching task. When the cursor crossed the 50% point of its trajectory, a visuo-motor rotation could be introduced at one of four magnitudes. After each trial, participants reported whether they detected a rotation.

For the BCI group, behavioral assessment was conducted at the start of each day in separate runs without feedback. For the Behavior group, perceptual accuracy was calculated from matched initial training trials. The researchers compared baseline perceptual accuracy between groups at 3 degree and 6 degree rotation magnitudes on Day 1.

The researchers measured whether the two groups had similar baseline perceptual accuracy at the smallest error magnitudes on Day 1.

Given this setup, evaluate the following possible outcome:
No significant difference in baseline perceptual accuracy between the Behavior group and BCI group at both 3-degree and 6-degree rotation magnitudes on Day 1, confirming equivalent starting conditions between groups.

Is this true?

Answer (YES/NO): NO